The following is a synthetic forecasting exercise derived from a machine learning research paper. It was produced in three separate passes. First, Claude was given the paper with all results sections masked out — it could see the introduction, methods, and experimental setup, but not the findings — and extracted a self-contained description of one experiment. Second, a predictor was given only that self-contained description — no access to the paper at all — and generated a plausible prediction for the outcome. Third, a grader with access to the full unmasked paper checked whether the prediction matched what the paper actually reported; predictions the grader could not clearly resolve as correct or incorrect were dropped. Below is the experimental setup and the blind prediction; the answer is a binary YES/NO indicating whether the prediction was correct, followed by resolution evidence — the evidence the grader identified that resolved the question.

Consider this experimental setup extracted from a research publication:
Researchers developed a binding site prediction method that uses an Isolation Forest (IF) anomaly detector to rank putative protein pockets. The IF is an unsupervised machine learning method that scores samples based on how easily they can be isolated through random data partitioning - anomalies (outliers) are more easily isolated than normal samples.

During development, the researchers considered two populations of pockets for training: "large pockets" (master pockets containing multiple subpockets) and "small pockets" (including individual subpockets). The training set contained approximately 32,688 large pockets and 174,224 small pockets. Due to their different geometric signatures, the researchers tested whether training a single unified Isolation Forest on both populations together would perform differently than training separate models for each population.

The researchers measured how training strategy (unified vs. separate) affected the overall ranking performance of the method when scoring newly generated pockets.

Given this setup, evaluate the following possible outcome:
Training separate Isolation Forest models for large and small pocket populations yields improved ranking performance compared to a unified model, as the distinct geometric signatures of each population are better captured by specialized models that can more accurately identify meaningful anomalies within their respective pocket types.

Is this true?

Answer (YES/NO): YES